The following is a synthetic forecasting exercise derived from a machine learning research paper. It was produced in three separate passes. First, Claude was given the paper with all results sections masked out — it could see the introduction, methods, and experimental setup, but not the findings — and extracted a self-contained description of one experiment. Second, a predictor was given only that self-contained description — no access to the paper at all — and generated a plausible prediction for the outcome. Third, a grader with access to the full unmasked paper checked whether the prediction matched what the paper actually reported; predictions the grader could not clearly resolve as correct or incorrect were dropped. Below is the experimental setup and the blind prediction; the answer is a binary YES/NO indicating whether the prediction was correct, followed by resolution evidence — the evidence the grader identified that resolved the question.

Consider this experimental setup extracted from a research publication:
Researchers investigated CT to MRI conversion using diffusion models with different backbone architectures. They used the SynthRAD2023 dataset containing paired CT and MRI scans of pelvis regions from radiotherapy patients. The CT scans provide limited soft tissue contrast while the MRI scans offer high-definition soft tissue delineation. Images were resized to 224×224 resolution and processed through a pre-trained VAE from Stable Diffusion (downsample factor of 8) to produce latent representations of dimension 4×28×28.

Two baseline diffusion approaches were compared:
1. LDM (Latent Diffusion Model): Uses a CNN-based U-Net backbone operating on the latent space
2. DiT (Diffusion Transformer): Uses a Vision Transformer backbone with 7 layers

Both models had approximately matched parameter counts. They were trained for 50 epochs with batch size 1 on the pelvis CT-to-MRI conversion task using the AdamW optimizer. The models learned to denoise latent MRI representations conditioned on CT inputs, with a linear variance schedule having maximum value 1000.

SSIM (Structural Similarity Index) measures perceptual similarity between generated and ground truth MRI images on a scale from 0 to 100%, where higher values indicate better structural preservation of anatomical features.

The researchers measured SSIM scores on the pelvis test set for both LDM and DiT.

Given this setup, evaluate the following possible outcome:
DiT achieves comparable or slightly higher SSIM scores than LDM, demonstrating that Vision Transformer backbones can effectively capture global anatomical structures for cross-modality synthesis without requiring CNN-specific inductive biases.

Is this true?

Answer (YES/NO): NO